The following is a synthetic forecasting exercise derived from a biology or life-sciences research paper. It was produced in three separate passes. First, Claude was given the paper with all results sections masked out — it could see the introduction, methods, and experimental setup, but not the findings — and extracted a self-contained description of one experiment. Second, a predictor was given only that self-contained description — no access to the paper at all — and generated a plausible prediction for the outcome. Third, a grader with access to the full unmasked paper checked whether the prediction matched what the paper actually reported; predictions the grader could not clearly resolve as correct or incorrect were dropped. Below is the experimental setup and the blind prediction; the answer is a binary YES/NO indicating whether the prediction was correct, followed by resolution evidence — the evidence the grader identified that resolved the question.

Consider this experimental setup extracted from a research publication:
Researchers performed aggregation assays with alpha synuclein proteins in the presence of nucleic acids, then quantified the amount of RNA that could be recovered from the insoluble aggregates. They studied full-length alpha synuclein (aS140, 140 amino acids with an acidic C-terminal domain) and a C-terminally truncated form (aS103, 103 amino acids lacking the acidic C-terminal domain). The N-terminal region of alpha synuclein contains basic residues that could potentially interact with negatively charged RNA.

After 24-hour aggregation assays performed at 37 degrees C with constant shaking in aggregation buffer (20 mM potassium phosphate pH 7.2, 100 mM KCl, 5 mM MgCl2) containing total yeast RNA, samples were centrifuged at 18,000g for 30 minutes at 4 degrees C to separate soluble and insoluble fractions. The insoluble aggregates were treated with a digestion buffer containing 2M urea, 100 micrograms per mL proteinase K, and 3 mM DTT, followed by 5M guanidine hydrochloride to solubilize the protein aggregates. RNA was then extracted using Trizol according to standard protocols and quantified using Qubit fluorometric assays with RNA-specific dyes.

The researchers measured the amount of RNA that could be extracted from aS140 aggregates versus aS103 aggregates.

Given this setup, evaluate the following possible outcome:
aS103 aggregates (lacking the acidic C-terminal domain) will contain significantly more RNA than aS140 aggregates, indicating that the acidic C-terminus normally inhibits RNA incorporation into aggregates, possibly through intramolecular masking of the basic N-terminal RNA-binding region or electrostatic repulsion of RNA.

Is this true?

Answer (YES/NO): YES